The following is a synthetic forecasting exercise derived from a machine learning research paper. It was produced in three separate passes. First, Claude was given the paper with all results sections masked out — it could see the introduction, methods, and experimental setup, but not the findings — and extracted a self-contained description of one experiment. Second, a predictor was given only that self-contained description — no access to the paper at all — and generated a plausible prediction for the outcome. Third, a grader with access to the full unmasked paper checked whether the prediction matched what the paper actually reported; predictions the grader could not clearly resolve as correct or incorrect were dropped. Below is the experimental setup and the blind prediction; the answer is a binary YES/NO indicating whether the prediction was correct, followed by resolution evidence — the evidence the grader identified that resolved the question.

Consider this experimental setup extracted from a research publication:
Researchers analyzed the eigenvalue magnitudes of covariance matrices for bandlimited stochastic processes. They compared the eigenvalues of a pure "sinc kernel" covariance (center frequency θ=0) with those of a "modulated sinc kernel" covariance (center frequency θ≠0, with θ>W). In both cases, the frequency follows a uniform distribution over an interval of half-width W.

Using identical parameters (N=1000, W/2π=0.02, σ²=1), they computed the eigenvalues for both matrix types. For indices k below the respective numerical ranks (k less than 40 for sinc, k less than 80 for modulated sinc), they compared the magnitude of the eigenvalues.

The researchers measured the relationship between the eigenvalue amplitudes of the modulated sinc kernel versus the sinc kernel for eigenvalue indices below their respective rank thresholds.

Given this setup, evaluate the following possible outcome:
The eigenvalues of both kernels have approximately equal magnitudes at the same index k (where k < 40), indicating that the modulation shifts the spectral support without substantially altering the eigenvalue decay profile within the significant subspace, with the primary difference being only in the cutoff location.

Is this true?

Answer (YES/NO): NO